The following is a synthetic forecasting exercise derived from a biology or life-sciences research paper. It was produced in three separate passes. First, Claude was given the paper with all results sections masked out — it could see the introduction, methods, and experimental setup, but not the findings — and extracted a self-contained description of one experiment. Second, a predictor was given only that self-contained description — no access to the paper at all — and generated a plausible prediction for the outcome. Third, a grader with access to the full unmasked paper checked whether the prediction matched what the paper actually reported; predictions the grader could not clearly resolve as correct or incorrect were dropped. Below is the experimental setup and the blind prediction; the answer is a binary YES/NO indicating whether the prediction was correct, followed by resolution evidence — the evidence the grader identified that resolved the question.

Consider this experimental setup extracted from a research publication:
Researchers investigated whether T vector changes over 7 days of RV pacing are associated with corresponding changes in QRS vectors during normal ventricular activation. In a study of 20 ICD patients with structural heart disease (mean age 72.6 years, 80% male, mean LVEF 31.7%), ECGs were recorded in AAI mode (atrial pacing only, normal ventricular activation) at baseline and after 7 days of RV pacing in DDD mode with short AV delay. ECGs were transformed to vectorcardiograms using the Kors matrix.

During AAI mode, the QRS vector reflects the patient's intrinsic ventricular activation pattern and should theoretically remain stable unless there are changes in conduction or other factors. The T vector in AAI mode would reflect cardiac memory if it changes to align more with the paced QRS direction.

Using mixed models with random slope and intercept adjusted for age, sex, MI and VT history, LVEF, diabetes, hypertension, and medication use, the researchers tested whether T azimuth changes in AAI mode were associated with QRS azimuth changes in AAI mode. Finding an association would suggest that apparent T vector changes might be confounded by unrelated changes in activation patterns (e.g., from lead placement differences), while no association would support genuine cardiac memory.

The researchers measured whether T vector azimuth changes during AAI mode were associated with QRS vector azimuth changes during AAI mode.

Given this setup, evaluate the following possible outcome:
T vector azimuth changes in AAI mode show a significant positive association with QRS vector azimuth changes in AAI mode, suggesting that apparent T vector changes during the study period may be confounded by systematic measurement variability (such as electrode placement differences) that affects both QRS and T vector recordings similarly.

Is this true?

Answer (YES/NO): NO